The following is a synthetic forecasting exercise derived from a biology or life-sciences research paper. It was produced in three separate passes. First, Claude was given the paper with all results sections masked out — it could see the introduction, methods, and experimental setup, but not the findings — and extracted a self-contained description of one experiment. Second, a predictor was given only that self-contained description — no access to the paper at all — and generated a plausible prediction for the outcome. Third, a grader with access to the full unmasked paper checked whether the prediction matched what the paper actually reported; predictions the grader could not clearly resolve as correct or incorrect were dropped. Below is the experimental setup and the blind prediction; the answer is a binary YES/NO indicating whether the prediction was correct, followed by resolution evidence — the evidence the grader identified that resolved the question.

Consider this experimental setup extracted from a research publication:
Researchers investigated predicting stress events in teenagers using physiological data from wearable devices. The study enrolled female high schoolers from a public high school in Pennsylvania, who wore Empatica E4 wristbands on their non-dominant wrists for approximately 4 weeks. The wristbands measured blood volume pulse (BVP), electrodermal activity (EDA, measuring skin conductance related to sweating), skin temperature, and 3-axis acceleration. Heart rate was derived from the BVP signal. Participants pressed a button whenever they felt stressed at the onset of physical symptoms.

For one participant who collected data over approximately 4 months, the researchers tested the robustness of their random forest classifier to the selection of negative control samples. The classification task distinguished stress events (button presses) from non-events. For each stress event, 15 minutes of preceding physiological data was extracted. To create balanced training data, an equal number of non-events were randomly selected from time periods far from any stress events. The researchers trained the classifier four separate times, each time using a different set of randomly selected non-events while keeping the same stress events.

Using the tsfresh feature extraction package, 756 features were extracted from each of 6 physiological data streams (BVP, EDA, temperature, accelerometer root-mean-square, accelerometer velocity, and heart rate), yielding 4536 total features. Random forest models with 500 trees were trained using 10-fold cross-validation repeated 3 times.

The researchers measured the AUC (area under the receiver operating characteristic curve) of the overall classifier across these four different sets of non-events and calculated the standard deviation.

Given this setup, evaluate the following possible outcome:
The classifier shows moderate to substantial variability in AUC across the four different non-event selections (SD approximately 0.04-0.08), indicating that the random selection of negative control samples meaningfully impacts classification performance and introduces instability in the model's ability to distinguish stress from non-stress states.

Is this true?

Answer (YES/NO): NO